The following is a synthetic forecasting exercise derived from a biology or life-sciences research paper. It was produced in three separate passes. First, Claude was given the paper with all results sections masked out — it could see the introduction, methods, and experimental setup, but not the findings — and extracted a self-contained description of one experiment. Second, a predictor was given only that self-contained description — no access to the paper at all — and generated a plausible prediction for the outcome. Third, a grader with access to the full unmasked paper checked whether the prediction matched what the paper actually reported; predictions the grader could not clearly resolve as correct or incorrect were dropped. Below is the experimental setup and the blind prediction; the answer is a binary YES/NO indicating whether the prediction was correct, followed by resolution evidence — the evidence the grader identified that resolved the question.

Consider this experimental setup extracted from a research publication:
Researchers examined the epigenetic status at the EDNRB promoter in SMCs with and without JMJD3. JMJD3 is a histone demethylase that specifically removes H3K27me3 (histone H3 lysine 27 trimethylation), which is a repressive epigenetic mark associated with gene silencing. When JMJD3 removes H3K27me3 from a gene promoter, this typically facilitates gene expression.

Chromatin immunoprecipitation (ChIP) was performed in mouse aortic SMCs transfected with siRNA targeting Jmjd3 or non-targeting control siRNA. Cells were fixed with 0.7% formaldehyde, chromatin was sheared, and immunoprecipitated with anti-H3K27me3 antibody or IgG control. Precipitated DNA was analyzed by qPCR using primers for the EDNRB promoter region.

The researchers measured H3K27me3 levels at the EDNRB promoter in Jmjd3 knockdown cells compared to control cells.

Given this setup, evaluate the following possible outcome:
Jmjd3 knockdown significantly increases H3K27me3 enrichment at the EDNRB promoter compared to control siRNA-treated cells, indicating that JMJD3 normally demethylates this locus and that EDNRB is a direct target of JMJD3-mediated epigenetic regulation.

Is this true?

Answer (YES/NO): YES